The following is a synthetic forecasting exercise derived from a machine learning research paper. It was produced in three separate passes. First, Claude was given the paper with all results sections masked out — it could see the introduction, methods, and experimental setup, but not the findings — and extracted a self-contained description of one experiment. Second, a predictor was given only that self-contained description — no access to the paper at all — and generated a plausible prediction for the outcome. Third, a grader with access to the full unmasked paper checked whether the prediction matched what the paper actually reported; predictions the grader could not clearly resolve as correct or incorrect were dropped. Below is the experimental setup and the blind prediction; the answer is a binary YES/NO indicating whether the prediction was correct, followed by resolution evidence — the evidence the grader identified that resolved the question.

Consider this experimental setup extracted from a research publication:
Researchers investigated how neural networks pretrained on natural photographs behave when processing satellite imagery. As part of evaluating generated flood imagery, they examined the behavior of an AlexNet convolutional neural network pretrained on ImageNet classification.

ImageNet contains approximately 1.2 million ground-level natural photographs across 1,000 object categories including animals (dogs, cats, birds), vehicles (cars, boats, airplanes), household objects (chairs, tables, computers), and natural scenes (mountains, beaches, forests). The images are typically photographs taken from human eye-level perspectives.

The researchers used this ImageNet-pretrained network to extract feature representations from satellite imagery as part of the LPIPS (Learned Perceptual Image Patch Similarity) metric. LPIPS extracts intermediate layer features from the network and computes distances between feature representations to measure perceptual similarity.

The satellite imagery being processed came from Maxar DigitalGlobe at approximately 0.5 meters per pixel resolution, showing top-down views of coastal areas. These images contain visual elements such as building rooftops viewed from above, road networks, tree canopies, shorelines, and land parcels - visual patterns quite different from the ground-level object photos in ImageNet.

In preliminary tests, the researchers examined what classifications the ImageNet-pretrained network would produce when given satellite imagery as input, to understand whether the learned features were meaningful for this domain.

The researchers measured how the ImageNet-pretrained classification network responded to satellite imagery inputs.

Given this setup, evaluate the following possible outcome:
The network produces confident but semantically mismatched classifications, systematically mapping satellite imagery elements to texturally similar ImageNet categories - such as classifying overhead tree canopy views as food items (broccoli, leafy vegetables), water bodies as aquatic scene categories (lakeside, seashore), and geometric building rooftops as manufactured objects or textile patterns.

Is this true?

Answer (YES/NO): NO